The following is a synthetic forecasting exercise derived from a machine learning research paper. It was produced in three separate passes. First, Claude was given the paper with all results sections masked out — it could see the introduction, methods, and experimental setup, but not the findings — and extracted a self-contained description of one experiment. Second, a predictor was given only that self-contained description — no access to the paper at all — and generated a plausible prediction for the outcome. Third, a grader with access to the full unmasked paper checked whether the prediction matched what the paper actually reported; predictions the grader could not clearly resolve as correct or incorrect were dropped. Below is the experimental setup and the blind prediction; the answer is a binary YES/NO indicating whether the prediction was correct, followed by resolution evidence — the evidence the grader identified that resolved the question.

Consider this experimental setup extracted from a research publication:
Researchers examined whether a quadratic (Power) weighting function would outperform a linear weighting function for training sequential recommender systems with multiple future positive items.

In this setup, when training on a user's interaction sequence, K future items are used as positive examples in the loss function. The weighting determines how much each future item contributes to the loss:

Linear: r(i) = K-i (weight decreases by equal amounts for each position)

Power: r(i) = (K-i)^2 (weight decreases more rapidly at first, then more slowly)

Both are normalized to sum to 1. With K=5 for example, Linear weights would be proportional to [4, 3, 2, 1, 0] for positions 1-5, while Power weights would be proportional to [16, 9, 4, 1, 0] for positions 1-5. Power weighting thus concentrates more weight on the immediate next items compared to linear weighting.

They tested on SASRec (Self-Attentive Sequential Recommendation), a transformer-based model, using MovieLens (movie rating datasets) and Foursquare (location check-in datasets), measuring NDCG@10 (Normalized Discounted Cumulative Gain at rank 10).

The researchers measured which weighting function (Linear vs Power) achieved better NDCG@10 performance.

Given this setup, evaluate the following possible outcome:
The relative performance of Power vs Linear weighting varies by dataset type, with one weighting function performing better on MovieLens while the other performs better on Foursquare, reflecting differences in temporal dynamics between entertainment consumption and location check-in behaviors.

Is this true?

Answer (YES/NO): NO